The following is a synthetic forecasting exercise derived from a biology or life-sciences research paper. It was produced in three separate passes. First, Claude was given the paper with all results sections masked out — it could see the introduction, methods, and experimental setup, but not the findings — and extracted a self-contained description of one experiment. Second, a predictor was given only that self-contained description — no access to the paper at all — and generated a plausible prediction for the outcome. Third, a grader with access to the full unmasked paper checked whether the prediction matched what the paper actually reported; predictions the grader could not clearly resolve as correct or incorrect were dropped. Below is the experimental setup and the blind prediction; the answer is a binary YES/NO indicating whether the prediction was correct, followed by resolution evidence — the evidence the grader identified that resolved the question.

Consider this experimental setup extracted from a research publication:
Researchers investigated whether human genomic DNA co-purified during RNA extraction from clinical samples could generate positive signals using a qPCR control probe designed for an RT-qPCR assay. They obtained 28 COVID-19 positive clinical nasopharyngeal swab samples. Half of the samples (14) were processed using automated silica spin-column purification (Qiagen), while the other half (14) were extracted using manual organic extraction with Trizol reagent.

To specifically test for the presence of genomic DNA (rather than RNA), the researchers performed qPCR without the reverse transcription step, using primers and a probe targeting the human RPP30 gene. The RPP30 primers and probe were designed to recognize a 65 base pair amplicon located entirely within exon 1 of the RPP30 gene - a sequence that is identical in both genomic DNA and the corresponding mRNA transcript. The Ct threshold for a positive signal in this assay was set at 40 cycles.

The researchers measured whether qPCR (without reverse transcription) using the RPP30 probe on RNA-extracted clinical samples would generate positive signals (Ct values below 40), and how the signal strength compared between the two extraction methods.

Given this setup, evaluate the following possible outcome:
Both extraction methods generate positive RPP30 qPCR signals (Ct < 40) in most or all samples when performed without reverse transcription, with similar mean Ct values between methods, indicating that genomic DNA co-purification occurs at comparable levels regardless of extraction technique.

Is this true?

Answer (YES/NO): NO